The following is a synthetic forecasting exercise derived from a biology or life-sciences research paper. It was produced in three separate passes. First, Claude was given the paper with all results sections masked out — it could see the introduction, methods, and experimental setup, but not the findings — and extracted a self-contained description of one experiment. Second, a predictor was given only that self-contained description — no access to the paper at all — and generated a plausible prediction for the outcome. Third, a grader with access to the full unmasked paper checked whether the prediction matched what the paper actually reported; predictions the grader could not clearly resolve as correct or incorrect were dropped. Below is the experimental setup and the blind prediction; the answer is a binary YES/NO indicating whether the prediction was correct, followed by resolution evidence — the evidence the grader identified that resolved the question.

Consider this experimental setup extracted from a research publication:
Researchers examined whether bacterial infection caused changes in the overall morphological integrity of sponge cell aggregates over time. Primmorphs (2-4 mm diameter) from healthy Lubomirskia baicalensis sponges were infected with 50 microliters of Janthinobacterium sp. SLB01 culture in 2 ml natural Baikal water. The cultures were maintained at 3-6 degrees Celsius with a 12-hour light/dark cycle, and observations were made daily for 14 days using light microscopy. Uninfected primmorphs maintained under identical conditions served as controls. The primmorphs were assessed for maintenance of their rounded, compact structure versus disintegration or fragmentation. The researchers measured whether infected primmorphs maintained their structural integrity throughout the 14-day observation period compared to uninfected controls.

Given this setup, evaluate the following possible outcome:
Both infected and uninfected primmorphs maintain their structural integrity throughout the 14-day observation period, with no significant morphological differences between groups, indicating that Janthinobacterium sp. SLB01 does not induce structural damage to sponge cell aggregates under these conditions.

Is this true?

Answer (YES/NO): NO